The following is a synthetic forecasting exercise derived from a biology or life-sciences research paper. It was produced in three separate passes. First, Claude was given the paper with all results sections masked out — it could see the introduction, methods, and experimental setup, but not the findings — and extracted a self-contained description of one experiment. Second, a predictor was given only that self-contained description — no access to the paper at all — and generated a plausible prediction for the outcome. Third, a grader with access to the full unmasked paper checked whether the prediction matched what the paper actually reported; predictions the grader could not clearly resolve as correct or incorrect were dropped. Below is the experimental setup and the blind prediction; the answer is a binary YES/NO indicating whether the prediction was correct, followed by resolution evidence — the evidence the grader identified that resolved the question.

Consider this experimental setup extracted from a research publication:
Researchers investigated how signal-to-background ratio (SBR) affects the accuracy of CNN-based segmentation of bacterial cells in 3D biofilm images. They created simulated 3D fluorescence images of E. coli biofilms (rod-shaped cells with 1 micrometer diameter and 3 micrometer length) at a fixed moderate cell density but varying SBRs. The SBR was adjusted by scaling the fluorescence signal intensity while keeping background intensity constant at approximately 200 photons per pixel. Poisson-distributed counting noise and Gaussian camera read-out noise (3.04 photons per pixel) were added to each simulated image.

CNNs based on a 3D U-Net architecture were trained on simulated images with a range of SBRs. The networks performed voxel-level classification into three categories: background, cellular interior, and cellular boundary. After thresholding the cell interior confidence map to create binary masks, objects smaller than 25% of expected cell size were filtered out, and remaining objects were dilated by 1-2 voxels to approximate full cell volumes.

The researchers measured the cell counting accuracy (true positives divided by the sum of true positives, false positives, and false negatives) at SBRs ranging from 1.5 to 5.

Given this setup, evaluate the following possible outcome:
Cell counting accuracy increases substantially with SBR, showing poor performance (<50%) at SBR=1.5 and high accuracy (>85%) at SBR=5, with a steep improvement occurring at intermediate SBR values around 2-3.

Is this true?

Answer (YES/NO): NO